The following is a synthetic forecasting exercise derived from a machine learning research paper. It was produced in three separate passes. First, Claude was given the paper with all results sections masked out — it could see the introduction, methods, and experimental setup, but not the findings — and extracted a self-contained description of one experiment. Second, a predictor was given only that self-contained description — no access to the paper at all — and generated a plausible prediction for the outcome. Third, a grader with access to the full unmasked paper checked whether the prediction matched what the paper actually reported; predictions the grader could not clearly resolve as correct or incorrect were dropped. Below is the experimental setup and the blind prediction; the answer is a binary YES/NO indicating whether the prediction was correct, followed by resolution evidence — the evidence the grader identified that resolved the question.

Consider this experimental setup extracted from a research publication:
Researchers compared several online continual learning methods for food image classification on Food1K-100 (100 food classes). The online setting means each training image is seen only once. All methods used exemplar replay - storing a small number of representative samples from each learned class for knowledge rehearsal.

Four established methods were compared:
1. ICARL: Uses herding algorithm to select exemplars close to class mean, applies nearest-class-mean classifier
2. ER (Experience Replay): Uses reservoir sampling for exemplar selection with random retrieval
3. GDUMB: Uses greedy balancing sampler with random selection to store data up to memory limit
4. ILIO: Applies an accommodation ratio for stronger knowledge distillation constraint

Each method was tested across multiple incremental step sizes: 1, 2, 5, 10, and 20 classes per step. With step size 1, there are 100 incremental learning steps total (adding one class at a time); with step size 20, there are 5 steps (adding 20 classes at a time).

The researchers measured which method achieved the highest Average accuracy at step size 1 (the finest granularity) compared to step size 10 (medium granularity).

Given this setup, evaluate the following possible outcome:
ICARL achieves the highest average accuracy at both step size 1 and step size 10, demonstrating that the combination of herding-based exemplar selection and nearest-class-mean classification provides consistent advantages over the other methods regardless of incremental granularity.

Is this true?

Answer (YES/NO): NO